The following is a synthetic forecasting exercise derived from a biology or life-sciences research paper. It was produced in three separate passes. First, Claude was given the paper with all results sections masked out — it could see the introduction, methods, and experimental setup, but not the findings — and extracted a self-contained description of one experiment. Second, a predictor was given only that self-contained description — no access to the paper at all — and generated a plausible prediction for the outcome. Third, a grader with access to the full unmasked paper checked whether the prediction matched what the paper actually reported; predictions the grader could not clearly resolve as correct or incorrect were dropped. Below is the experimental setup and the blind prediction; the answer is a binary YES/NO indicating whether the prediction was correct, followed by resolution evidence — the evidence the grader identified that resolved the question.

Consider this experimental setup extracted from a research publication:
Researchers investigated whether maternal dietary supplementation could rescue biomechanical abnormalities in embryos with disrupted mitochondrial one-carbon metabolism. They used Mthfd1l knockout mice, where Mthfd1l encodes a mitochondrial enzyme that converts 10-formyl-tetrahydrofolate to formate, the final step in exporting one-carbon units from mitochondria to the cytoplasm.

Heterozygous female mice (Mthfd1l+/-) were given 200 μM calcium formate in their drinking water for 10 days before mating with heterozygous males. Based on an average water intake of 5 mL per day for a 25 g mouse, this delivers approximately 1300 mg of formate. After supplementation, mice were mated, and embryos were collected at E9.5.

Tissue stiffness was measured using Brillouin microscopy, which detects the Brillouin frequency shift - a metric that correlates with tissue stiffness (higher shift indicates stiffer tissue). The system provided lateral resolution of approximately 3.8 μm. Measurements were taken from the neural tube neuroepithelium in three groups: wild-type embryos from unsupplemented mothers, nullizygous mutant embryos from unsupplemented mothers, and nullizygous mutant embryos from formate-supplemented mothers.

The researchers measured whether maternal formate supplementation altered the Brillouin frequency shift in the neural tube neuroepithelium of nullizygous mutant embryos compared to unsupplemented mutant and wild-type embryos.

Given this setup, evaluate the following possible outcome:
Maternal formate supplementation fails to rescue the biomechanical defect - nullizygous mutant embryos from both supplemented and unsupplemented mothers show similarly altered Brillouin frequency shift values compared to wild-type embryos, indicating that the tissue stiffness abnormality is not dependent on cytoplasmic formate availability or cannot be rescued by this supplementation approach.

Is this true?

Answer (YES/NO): NO